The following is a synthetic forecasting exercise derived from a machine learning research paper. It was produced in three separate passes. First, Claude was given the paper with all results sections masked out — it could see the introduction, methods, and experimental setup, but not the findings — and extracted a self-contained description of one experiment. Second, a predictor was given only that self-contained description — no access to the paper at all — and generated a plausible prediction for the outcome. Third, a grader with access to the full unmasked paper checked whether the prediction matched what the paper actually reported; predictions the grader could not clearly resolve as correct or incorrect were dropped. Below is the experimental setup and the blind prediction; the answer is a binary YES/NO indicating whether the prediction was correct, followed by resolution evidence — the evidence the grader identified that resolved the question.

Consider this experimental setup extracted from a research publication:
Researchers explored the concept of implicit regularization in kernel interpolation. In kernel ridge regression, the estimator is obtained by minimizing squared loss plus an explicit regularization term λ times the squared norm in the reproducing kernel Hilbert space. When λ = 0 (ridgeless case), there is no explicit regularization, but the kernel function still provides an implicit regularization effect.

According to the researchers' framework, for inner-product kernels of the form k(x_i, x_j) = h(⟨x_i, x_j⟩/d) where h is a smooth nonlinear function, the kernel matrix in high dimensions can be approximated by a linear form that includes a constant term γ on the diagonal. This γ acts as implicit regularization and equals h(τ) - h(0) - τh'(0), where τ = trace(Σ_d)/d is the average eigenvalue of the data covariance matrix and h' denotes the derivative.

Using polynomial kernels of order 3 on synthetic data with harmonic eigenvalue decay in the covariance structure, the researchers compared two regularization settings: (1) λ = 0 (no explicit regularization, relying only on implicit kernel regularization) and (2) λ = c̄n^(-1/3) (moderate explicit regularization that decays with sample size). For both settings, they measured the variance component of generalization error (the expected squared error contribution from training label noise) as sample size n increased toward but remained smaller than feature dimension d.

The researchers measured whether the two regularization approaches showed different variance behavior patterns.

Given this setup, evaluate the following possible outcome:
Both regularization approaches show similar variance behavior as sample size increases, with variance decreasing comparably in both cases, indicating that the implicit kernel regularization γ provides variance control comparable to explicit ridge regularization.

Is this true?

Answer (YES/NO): NO